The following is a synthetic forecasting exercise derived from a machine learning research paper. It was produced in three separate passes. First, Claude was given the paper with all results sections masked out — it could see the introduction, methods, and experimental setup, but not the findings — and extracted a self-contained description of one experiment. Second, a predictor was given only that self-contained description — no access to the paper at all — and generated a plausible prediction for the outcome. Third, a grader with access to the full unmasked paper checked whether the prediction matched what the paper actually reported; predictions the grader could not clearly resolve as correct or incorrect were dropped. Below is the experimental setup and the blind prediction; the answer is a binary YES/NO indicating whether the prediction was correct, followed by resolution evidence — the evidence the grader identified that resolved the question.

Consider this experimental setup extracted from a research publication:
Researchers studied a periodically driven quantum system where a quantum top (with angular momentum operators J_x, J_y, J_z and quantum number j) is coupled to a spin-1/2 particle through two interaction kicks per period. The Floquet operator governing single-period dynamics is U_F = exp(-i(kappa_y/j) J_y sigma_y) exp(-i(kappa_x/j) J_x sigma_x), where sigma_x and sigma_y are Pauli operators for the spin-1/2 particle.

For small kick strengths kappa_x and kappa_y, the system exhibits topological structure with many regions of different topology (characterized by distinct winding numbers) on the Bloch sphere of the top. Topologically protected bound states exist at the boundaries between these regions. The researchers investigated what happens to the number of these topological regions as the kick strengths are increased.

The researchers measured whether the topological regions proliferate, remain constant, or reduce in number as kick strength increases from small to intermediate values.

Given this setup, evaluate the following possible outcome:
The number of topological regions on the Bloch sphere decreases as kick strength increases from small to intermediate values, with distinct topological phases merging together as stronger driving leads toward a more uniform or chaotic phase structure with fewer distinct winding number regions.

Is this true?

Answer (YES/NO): NO